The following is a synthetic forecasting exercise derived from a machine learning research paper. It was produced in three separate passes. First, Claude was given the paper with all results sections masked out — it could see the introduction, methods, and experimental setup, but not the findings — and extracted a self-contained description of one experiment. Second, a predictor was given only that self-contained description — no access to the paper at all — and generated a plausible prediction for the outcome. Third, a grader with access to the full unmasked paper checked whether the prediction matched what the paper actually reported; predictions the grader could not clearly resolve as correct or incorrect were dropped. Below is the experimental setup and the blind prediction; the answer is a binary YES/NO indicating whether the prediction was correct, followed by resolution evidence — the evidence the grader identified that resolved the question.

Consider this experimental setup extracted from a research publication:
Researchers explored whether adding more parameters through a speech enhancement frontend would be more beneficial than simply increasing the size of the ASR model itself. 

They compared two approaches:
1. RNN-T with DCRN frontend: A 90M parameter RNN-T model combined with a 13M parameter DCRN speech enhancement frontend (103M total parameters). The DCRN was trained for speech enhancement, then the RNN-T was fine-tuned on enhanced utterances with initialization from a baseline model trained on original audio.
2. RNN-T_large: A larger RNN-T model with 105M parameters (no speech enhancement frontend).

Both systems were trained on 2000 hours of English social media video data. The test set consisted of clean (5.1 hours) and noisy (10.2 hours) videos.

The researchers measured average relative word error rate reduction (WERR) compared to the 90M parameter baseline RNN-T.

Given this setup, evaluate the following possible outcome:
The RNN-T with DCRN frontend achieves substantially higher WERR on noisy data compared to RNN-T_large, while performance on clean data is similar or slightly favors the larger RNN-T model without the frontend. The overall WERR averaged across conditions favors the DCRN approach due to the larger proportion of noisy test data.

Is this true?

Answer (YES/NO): NO